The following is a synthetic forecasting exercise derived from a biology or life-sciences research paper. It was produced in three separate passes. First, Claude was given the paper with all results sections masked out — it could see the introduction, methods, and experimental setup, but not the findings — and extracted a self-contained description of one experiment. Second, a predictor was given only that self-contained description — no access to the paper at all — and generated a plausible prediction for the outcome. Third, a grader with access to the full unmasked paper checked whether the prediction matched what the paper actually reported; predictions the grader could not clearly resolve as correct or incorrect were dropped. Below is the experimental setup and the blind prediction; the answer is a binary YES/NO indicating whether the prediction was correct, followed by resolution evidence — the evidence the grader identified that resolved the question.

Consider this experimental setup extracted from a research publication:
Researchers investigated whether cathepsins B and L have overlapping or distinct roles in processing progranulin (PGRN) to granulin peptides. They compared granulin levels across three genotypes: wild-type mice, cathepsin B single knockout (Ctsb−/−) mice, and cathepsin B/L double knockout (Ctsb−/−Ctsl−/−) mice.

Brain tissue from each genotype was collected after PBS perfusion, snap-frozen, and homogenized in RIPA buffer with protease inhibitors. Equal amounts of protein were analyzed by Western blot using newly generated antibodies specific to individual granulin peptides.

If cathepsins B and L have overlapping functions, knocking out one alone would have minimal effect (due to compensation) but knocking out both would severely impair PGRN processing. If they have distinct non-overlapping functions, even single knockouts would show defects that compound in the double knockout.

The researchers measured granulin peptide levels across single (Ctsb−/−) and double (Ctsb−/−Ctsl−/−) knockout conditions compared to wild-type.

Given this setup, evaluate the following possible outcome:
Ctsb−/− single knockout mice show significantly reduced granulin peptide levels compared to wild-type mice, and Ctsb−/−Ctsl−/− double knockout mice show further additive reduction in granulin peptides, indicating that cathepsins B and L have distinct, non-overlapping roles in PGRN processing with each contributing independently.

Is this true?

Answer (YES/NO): NO